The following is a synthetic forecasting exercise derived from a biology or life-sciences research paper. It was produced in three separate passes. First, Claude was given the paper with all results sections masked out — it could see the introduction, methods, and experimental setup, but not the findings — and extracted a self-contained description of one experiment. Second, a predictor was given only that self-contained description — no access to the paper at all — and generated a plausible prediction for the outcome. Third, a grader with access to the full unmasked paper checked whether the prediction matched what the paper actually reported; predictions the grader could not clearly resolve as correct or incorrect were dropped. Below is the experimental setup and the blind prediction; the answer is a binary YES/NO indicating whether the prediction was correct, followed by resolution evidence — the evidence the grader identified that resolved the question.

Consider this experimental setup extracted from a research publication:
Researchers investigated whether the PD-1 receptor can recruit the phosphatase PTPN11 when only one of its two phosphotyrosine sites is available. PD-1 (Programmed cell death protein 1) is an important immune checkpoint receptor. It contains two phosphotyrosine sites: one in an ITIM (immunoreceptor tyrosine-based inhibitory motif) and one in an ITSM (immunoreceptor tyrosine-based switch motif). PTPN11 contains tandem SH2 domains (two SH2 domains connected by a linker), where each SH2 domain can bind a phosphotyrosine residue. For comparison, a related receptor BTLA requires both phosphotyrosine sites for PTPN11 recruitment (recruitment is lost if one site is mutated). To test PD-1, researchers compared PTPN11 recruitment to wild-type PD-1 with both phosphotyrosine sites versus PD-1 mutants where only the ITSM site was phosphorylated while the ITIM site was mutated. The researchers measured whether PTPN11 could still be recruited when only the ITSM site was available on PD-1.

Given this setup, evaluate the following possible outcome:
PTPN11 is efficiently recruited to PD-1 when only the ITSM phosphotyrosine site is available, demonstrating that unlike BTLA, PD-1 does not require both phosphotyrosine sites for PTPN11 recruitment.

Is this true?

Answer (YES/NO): NO